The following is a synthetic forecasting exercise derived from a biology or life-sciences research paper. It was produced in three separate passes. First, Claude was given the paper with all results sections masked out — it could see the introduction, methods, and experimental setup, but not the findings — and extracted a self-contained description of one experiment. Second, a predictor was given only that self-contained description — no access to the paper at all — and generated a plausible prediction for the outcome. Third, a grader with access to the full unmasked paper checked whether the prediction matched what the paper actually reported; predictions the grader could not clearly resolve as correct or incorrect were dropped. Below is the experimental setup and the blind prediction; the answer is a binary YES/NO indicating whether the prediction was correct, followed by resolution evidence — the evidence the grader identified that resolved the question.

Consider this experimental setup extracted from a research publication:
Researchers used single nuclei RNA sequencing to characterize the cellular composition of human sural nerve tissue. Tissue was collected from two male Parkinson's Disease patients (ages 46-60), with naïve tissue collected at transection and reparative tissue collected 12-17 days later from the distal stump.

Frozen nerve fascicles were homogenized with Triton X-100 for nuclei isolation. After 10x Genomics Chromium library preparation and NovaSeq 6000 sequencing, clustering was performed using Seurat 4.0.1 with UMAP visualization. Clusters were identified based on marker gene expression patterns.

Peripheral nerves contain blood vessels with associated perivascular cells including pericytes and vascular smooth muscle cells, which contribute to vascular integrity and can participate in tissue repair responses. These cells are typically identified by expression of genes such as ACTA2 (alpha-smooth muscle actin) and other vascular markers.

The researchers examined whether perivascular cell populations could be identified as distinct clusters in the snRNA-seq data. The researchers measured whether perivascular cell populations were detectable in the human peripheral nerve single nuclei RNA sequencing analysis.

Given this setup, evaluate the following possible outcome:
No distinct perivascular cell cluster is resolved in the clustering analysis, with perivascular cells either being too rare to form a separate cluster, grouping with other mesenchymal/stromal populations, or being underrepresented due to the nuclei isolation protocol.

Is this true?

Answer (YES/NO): NO